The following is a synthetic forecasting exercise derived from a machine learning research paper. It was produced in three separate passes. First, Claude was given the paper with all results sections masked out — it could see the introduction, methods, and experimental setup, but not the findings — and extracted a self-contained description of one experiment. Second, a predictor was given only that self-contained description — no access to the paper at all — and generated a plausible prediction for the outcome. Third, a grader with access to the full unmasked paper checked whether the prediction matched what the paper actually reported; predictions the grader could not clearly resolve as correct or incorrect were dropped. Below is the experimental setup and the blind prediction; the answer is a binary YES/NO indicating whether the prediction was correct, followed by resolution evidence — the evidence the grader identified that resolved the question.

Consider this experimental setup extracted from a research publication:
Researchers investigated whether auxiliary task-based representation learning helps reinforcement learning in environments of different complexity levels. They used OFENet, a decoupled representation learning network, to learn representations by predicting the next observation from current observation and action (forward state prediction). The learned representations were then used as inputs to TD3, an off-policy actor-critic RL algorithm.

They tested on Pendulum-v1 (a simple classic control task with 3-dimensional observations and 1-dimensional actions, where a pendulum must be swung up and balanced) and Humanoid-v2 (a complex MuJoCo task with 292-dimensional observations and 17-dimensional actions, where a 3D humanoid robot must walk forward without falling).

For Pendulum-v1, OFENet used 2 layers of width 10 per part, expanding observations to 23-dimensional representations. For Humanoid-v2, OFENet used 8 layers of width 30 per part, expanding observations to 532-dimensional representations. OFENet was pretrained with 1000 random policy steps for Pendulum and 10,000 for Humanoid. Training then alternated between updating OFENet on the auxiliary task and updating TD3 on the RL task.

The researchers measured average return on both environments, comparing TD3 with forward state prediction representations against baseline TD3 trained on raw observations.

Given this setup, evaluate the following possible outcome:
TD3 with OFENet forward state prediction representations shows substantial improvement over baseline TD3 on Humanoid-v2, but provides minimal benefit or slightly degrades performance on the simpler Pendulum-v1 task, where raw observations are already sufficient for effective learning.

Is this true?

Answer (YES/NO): YES